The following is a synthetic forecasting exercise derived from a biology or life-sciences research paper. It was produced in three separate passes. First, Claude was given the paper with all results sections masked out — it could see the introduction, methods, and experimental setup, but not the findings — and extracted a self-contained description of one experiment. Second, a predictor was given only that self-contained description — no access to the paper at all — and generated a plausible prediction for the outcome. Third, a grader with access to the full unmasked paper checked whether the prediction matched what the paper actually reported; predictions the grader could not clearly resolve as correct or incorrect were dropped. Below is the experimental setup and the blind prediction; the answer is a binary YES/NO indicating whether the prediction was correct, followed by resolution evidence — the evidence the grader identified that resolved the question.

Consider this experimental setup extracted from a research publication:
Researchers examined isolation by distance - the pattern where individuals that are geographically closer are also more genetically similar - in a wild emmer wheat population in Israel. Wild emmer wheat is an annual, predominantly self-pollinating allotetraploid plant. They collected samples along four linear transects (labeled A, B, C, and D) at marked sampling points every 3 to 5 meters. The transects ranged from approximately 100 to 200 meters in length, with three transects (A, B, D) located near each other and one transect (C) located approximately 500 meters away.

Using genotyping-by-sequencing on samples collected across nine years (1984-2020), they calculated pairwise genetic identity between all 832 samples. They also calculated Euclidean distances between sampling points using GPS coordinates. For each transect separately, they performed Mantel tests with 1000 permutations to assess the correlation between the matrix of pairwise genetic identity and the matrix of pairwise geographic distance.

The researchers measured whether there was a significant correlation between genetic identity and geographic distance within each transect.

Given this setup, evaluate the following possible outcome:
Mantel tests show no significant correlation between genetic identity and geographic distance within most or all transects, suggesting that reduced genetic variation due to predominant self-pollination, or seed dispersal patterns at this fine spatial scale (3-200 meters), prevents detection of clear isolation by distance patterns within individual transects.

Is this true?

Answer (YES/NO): YES